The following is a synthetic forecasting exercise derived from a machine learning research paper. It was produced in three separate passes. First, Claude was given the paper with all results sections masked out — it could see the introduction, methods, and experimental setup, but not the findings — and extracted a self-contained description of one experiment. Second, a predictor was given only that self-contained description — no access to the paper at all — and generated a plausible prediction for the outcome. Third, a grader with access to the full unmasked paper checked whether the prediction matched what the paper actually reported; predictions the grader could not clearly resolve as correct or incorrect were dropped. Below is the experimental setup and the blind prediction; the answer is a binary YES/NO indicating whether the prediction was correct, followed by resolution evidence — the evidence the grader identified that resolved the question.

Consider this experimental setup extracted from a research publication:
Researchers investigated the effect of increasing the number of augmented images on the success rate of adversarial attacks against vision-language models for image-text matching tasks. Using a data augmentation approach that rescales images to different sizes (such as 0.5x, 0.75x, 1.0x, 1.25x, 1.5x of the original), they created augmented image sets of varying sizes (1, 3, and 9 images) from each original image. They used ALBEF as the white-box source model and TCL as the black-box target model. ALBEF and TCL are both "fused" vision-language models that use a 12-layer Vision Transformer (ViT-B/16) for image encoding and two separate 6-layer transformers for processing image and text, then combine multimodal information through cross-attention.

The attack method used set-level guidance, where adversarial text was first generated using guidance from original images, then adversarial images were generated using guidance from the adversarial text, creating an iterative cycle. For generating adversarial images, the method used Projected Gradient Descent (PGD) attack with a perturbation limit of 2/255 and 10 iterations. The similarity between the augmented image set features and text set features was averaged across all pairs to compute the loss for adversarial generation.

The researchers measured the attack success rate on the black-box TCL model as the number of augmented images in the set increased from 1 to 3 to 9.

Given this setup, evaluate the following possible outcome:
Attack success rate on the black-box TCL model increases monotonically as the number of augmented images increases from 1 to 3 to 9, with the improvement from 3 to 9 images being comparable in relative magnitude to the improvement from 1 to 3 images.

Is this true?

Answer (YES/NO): NO